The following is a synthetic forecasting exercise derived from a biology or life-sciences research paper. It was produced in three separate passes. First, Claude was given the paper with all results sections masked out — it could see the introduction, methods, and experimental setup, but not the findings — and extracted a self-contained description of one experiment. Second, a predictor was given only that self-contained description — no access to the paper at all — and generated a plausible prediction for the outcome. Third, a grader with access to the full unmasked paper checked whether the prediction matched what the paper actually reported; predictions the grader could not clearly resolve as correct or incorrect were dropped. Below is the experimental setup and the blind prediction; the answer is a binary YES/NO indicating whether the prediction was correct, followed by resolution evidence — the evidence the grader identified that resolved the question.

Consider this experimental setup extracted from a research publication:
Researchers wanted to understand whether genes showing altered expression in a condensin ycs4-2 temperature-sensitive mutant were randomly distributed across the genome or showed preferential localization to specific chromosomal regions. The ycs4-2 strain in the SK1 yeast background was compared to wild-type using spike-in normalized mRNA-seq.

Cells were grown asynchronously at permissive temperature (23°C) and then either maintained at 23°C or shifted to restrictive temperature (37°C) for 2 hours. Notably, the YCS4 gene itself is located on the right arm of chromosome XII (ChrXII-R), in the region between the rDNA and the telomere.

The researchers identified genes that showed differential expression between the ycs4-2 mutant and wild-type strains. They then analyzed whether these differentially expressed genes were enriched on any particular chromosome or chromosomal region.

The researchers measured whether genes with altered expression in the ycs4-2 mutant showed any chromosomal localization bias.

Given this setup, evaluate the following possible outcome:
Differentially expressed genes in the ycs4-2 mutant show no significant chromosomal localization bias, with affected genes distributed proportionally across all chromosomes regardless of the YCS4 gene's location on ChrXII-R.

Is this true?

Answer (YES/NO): NO